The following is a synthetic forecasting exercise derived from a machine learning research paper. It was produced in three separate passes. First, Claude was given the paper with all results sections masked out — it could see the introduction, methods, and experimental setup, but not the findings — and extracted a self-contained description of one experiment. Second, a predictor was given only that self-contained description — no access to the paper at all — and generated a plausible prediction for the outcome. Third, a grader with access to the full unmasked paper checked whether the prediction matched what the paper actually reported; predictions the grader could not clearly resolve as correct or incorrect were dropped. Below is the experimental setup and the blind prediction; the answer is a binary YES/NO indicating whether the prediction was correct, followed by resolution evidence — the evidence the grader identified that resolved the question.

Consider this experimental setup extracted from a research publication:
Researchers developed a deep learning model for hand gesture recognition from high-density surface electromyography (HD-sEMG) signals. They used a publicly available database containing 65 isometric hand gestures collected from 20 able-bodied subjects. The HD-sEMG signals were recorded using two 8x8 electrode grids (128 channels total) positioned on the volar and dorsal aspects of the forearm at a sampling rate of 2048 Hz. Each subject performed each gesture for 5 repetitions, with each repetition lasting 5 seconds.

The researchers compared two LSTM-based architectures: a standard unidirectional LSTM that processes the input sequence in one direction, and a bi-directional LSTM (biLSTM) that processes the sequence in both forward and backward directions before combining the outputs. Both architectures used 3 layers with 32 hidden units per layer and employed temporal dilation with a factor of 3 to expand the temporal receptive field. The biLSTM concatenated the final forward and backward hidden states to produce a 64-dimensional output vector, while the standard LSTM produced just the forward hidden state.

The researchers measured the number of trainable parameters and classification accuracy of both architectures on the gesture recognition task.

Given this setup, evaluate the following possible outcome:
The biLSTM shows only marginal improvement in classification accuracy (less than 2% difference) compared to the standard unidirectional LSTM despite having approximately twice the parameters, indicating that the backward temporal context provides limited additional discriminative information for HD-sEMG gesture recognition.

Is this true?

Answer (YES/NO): NO